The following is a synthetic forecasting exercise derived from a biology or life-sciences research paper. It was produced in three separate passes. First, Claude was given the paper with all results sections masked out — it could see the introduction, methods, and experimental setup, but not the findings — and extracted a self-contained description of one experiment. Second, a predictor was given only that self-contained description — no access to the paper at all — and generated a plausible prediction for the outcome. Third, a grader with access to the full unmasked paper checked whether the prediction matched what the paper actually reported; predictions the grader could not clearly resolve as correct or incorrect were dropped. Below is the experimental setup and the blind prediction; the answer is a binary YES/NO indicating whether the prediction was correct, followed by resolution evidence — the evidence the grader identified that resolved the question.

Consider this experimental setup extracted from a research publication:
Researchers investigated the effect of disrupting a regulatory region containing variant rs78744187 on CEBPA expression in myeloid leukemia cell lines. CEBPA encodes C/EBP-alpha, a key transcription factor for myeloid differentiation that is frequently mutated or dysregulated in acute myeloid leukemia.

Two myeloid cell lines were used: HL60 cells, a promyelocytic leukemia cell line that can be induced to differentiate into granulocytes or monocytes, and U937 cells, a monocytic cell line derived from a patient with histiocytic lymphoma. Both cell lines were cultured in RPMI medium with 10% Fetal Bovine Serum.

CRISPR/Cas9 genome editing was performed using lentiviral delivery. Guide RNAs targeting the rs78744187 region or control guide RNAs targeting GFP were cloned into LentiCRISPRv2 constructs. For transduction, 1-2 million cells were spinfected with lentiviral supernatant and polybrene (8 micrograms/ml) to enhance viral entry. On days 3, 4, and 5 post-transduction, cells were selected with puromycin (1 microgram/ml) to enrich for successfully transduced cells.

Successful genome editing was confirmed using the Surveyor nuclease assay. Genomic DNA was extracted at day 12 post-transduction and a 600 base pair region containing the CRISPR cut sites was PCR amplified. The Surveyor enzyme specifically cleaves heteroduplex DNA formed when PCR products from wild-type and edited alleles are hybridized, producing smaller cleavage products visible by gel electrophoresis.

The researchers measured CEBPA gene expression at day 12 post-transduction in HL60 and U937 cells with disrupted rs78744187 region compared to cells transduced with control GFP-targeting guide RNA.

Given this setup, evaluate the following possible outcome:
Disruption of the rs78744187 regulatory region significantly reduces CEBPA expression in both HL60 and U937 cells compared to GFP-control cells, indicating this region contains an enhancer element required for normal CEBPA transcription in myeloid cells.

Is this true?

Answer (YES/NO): NO